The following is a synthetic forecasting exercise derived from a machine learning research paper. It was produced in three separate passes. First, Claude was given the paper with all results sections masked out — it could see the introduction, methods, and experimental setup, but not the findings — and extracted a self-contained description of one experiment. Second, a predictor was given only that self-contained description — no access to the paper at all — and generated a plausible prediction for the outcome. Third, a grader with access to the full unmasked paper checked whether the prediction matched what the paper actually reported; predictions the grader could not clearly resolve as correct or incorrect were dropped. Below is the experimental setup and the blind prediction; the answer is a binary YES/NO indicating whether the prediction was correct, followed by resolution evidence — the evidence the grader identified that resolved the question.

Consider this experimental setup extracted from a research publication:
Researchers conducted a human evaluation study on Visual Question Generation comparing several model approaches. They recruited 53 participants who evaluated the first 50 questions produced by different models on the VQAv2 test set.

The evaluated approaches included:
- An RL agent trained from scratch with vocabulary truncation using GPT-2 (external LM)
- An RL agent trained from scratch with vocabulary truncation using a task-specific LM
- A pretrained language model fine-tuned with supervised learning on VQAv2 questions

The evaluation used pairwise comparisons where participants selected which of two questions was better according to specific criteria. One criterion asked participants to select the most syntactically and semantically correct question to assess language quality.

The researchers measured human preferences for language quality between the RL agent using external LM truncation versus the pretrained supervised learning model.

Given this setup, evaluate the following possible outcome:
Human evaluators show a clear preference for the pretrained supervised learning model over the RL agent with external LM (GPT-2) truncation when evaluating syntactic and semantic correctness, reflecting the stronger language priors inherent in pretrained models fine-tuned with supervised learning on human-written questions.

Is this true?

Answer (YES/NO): NO